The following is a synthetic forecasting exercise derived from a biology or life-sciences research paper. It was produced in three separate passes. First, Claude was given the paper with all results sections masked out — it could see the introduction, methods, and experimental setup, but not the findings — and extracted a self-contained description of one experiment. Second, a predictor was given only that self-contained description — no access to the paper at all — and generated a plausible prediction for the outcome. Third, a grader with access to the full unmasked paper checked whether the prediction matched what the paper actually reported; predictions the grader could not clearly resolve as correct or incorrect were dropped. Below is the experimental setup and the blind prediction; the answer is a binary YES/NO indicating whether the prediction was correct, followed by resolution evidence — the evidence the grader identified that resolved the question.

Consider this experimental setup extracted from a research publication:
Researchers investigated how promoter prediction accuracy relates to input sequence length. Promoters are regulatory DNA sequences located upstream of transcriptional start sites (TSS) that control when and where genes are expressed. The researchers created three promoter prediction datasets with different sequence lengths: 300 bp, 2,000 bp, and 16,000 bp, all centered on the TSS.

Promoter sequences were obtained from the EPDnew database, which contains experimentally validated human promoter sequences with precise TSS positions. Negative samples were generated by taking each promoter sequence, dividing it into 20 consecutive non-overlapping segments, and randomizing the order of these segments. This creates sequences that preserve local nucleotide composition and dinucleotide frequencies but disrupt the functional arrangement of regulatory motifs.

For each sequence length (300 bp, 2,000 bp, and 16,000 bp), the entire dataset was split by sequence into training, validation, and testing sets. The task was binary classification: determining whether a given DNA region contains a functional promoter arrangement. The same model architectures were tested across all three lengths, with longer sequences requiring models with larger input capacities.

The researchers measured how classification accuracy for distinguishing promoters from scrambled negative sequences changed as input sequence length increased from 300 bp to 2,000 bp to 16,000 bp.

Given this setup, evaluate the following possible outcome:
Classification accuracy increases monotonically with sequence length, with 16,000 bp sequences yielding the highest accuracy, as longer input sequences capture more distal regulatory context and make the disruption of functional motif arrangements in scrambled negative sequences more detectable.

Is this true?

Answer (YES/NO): YES